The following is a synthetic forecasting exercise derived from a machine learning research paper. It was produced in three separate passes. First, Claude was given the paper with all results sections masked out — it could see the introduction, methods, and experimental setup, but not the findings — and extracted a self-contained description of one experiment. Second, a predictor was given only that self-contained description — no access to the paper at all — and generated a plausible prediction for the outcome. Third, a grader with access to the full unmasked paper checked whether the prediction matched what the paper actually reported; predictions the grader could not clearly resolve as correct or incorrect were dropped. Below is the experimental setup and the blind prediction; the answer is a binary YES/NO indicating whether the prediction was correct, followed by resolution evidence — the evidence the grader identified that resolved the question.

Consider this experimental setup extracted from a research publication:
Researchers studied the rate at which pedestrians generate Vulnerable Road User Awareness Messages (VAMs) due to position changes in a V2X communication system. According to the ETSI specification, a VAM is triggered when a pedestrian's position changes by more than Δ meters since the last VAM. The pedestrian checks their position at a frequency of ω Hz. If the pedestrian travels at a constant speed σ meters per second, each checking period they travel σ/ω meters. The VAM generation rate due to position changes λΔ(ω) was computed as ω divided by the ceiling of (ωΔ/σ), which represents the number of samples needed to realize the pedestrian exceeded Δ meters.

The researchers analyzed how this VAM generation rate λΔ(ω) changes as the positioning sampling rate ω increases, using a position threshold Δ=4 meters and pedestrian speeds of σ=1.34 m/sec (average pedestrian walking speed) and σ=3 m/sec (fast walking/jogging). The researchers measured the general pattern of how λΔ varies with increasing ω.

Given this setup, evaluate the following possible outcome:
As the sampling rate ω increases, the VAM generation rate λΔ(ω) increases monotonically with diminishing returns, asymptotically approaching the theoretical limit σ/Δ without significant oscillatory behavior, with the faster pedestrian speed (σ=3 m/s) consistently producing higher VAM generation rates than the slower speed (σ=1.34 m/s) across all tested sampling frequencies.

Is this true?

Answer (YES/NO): NO